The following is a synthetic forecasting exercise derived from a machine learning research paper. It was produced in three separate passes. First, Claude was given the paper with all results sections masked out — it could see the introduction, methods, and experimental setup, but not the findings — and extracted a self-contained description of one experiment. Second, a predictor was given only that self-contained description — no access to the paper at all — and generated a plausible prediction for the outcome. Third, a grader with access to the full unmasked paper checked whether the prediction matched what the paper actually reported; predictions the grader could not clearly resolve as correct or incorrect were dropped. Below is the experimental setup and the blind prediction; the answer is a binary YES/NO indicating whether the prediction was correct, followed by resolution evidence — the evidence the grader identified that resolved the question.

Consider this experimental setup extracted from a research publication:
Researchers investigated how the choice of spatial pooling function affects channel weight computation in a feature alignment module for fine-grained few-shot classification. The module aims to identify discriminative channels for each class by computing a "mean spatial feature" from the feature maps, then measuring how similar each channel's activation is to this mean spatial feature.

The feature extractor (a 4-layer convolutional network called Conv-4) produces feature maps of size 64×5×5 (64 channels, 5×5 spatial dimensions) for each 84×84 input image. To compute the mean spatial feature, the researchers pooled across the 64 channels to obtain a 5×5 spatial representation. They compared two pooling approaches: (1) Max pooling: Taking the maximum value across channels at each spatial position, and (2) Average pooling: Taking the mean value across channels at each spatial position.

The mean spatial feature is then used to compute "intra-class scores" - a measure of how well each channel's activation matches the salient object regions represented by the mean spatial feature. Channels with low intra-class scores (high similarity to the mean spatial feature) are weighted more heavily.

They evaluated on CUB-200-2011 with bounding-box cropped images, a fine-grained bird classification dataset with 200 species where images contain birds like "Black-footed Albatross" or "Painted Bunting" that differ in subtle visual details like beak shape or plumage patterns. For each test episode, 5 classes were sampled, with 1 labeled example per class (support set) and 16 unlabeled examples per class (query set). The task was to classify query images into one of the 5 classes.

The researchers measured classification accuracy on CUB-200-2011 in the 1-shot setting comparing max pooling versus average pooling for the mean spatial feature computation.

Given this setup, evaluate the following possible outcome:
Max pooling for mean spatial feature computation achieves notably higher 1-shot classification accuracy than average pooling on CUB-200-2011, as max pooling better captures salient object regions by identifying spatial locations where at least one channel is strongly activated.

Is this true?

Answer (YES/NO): NO